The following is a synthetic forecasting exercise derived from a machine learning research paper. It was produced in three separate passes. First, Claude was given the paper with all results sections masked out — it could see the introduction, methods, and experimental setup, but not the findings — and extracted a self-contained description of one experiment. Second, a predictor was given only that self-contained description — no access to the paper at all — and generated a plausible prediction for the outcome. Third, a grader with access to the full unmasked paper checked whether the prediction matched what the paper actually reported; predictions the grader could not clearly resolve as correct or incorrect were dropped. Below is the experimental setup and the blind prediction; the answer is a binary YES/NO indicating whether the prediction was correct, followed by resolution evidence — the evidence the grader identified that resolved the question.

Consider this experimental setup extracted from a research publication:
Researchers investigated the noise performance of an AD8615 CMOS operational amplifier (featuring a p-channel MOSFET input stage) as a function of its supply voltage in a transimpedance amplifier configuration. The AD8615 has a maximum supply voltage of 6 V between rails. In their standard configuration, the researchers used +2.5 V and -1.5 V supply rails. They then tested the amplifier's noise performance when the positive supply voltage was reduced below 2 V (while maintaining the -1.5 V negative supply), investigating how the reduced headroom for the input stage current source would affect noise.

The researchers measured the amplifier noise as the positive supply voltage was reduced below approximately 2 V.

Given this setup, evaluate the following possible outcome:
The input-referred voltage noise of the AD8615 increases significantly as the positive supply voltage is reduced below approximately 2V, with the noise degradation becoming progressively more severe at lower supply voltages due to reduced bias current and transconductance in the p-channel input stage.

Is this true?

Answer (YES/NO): NO